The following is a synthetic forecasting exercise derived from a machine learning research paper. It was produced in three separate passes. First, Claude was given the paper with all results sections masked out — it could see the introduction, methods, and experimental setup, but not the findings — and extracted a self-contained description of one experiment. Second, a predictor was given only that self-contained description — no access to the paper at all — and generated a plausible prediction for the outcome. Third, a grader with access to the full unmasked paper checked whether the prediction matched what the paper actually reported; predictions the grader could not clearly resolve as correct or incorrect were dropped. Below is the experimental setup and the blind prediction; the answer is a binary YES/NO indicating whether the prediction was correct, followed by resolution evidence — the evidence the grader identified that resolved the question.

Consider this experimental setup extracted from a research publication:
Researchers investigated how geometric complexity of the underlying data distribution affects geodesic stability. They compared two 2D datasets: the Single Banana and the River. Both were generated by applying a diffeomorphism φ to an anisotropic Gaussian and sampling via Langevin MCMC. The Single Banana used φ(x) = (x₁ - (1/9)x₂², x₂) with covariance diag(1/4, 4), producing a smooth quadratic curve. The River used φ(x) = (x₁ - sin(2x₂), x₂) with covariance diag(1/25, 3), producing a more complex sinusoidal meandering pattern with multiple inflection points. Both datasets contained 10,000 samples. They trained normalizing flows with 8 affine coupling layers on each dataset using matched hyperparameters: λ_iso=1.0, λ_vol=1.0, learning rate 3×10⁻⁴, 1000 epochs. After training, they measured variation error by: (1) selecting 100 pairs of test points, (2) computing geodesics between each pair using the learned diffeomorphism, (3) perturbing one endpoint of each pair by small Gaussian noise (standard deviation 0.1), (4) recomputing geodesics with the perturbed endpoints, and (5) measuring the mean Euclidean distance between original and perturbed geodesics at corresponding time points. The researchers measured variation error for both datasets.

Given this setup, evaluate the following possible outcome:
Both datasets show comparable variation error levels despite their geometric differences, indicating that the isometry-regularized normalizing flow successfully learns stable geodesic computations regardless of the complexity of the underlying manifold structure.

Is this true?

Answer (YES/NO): YES